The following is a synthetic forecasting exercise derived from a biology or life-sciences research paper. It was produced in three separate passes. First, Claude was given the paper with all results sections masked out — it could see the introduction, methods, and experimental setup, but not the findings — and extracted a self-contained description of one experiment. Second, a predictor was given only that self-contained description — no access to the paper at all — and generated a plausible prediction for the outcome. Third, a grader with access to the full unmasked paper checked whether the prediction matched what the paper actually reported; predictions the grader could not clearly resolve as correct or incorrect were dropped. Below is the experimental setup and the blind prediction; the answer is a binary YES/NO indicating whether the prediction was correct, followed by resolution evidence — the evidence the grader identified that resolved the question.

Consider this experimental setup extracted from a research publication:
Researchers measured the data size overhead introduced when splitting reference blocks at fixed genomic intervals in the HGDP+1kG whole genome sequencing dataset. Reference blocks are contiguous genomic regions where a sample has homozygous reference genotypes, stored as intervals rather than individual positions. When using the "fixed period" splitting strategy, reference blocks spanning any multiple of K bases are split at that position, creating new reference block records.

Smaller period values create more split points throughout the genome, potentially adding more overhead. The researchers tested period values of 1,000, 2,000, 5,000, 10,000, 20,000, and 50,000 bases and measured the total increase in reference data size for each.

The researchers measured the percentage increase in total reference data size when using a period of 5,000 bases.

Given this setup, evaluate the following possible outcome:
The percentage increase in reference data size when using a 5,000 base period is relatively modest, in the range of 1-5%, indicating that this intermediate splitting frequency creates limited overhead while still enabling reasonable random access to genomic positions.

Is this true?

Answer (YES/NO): NO